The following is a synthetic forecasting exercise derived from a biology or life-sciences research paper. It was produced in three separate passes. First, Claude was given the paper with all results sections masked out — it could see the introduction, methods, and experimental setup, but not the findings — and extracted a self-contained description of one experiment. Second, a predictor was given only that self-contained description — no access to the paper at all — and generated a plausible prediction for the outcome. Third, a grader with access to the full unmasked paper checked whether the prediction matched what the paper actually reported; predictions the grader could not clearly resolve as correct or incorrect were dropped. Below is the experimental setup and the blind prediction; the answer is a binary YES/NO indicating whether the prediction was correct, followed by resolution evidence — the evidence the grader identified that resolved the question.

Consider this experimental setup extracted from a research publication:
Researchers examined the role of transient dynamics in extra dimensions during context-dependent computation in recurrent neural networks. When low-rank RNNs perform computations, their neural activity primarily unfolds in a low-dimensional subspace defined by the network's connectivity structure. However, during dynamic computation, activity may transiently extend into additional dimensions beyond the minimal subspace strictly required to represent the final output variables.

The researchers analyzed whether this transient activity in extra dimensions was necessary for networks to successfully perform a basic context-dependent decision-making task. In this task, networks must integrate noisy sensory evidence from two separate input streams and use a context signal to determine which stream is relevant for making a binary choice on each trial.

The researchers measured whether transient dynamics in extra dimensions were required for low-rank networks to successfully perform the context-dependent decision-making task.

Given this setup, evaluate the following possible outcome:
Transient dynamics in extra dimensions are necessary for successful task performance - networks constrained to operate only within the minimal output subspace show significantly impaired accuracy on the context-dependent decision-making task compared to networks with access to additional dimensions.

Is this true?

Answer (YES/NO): NO